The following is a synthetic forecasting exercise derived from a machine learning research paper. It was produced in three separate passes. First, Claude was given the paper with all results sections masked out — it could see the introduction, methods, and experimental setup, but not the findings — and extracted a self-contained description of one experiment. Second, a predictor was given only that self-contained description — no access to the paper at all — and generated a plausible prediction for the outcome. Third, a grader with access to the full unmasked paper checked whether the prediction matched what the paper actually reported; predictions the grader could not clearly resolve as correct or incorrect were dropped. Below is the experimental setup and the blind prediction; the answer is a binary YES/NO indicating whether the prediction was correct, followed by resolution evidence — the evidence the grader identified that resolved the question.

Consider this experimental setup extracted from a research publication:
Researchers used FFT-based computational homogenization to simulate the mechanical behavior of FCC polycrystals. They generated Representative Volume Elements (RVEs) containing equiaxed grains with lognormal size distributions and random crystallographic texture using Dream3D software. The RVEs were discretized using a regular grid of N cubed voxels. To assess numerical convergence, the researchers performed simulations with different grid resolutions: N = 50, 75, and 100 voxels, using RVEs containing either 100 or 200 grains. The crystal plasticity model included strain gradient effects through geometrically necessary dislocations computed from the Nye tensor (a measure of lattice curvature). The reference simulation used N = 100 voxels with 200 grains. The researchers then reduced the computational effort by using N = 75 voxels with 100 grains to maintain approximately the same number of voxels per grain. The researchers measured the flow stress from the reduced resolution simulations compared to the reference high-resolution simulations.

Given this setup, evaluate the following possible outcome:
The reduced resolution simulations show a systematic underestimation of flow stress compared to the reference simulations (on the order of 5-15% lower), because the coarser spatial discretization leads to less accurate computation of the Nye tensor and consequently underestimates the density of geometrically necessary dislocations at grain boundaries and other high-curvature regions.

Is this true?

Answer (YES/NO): NO